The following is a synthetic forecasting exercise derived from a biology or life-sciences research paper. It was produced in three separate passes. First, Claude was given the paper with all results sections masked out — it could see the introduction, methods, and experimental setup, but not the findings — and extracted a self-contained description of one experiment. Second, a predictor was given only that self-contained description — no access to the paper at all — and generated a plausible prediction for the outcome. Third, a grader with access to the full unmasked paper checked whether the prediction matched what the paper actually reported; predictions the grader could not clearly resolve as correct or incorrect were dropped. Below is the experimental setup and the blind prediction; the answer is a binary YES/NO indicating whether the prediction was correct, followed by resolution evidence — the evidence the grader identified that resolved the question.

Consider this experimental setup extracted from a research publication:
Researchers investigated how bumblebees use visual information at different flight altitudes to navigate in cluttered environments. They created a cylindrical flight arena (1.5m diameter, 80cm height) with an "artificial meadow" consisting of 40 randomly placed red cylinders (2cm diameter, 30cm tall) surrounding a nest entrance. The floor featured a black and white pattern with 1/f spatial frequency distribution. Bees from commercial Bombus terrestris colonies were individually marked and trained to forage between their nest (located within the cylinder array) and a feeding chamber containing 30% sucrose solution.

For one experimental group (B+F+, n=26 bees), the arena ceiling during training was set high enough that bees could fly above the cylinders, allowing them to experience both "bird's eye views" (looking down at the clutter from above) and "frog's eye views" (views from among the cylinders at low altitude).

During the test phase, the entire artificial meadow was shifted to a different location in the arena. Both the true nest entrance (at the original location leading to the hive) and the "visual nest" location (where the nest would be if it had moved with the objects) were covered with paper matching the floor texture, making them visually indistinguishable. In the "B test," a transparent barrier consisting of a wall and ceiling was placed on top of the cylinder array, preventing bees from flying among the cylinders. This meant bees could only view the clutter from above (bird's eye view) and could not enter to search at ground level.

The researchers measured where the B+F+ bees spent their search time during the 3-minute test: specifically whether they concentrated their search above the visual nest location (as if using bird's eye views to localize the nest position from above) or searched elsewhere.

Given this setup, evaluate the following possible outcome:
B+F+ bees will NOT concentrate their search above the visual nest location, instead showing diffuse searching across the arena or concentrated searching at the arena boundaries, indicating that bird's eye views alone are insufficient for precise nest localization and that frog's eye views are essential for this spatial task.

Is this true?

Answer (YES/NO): YES